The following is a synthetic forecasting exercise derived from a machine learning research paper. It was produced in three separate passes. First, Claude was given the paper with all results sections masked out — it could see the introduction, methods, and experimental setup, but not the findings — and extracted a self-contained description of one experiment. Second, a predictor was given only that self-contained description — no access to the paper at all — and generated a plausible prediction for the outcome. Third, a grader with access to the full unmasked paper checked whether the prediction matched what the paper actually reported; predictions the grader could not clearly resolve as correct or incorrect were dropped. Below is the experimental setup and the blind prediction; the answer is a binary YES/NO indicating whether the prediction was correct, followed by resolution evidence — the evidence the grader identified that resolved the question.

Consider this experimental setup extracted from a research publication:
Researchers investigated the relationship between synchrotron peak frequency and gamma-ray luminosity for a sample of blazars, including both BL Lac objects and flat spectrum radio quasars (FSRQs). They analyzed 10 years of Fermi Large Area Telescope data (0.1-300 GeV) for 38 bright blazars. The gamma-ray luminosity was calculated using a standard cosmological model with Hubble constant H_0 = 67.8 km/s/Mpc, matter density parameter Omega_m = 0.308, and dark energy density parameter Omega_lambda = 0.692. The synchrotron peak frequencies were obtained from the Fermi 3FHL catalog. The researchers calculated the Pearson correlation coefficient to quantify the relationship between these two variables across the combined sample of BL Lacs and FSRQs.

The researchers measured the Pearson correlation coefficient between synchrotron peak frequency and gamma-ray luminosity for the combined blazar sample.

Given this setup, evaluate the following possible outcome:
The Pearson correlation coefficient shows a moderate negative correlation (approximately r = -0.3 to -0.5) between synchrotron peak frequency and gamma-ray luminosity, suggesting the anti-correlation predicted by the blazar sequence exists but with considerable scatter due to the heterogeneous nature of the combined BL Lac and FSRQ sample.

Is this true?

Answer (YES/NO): YES